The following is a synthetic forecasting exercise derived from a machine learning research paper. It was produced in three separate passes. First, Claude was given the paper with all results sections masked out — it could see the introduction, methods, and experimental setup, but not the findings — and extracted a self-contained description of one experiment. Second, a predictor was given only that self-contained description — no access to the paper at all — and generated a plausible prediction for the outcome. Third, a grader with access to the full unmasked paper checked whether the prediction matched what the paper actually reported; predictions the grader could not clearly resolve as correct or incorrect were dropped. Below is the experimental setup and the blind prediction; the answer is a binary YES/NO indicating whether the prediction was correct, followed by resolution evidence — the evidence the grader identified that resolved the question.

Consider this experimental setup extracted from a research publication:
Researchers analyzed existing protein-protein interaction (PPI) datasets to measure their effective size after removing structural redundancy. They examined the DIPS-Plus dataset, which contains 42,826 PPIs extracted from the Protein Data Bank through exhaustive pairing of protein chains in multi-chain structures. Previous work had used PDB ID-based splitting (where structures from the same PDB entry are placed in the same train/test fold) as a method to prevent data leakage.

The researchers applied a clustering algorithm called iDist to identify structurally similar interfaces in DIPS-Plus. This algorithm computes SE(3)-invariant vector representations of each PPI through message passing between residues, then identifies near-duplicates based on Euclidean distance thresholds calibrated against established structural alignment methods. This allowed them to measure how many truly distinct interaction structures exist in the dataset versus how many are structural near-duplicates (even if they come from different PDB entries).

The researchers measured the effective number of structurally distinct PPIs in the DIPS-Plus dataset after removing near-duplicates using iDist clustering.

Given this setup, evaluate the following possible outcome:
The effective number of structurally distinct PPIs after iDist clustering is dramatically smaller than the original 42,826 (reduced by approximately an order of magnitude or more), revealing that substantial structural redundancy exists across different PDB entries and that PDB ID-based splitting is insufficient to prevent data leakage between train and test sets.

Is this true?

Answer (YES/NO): NO